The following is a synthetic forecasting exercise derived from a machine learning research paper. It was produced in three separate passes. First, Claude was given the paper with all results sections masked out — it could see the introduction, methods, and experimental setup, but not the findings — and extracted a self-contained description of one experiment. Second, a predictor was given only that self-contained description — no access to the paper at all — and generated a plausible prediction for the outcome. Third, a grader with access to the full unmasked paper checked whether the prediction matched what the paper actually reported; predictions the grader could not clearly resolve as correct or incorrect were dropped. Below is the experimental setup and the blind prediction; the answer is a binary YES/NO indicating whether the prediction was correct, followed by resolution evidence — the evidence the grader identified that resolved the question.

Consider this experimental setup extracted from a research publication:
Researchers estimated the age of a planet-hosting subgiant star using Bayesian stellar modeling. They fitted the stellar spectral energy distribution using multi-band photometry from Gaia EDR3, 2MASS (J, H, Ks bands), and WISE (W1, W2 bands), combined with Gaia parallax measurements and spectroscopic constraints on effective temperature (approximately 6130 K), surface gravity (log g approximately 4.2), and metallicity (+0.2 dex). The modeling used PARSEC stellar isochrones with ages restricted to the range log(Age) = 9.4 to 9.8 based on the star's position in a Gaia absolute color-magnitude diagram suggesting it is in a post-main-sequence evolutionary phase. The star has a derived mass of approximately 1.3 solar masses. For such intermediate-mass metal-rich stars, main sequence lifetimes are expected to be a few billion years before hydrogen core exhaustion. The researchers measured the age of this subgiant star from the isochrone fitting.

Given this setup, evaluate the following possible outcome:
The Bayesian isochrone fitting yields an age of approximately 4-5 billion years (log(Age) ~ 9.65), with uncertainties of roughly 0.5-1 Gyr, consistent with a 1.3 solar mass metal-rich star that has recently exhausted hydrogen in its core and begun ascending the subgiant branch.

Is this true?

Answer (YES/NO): NO